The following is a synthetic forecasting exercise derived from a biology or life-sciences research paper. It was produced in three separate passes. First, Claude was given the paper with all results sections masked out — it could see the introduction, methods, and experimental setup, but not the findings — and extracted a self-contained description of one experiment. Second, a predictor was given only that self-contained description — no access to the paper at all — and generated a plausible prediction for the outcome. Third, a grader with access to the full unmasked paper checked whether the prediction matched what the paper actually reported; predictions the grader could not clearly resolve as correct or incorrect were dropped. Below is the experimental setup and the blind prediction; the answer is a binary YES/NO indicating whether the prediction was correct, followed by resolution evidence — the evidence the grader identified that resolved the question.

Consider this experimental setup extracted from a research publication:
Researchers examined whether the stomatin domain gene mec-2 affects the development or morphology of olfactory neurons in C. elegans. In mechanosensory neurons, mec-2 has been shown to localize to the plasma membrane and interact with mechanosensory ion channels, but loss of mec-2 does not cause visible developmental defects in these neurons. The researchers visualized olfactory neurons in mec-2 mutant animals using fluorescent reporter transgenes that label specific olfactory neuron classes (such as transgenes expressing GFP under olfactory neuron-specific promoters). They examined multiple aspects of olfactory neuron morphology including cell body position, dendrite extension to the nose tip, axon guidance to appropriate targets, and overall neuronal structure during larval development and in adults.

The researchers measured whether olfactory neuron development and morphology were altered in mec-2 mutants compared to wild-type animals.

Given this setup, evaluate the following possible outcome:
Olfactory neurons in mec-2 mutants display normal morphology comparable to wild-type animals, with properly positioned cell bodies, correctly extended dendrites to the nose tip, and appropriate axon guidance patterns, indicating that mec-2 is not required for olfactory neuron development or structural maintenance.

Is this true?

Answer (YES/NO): YES